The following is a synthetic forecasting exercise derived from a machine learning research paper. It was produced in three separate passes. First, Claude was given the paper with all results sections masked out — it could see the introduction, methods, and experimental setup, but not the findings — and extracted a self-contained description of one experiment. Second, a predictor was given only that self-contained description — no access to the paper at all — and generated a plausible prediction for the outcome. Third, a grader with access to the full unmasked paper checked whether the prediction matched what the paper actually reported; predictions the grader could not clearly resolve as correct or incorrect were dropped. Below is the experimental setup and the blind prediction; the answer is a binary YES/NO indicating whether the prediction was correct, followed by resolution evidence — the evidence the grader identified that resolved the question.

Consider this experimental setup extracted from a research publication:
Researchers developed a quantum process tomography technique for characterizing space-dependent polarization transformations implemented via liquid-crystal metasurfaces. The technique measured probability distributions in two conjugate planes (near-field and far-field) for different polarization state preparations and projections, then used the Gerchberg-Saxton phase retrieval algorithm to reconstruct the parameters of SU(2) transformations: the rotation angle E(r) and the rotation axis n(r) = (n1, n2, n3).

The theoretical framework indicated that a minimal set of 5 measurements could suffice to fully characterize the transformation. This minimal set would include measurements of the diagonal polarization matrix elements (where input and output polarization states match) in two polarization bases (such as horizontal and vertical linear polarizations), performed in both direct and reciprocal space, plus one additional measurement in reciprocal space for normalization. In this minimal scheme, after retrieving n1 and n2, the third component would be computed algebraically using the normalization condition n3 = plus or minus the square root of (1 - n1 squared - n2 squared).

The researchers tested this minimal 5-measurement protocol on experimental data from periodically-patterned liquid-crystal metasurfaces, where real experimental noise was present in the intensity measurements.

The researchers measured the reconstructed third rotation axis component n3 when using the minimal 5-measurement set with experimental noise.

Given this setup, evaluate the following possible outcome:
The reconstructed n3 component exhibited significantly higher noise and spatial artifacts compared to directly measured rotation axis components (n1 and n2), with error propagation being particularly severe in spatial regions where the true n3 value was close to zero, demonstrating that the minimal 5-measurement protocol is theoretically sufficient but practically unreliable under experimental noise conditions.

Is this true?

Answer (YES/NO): NO